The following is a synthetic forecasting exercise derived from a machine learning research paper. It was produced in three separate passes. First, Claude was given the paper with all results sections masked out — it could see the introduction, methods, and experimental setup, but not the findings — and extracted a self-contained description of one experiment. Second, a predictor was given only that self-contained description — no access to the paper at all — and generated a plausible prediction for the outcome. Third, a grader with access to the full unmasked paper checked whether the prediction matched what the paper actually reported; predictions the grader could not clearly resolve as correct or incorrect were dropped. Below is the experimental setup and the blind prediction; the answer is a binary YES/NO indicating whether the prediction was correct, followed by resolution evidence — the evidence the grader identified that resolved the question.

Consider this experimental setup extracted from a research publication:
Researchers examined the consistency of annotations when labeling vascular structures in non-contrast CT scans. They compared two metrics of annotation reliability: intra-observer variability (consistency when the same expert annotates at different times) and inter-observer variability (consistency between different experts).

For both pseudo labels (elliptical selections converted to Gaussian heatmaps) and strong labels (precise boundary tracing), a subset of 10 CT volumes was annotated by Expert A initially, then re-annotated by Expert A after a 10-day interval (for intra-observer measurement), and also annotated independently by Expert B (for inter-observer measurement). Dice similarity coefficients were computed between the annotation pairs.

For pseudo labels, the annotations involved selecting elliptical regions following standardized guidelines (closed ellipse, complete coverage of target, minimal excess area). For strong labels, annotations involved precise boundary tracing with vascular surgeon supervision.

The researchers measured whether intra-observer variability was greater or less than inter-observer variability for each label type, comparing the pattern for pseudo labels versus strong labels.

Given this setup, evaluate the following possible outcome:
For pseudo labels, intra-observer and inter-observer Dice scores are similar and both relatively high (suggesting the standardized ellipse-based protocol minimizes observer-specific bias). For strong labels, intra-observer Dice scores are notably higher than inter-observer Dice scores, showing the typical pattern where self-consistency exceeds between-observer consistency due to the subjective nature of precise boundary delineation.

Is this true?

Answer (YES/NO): NO